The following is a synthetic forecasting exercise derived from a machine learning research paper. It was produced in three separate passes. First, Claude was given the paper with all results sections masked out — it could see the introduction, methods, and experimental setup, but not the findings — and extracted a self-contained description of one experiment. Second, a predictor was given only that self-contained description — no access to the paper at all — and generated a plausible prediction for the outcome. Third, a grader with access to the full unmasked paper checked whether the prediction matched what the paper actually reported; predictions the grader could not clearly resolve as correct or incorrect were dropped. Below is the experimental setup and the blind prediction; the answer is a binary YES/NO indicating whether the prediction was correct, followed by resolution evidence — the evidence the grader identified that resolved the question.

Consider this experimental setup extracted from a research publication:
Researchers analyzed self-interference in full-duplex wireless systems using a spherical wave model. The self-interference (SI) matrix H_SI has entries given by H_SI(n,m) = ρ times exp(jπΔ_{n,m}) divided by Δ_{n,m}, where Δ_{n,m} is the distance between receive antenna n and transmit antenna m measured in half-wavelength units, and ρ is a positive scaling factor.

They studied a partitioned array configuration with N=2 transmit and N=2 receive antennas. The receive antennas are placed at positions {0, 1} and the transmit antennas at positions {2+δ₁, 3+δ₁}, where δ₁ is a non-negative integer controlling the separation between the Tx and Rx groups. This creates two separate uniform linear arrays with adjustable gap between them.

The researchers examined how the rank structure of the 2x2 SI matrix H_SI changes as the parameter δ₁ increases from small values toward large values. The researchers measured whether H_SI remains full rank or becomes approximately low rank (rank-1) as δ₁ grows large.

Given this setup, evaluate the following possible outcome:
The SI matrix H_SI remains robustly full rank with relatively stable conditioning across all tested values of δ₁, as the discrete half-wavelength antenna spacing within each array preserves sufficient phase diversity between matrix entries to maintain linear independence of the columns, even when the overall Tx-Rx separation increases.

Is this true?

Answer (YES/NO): NO